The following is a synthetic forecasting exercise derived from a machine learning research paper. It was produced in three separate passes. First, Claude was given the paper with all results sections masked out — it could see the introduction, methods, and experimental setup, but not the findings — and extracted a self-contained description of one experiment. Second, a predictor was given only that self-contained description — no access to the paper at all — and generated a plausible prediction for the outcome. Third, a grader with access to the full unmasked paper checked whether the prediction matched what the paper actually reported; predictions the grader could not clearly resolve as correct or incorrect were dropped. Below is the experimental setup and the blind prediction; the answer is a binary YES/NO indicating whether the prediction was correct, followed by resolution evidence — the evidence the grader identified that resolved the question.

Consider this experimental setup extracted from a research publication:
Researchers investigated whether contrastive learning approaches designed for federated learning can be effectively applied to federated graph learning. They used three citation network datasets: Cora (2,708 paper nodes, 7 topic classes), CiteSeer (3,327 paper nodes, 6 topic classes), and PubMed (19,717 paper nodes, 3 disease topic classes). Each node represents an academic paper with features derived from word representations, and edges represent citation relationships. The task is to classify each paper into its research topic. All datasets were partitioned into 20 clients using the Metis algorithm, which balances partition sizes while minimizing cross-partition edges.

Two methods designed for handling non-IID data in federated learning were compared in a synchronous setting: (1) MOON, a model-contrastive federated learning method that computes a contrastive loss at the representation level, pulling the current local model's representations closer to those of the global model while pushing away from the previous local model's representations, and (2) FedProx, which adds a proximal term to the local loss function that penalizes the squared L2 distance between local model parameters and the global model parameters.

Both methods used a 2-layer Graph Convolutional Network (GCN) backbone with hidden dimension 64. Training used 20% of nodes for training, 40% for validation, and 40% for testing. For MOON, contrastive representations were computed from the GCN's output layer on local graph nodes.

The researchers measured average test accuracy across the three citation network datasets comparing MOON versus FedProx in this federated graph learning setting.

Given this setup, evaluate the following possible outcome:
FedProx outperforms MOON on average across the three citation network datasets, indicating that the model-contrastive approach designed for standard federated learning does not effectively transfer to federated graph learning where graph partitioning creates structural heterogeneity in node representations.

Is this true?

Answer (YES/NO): NO